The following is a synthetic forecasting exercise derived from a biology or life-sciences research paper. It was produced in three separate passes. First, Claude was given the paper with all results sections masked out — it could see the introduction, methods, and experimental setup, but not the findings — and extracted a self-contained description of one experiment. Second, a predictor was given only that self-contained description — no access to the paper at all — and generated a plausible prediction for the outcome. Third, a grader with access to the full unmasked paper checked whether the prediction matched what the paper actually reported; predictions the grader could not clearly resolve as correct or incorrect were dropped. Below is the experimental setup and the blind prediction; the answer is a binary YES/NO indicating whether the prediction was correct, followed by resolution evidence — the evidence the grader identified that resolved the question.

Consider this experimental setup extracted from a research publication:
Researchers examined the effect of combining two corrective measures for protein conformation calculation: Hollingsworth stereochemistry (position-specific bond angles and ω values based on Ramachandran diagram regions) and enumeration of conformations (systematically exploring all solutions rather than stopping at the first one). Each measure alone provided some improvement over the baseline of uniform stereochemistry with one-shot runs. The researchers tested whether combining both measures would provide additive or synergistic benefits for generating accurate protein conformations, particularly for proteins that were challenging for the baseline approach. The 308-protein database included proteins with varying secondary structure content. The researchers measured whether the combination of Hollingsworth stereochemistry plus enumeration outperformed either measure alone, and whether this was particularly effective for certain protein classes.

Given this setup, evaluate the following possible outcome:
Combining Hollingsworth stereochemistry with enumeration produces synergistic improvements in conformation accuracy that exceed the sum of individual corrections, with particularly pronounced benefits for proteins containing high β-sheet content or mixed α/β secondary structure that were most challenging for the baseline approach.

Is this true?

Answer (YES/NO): NO